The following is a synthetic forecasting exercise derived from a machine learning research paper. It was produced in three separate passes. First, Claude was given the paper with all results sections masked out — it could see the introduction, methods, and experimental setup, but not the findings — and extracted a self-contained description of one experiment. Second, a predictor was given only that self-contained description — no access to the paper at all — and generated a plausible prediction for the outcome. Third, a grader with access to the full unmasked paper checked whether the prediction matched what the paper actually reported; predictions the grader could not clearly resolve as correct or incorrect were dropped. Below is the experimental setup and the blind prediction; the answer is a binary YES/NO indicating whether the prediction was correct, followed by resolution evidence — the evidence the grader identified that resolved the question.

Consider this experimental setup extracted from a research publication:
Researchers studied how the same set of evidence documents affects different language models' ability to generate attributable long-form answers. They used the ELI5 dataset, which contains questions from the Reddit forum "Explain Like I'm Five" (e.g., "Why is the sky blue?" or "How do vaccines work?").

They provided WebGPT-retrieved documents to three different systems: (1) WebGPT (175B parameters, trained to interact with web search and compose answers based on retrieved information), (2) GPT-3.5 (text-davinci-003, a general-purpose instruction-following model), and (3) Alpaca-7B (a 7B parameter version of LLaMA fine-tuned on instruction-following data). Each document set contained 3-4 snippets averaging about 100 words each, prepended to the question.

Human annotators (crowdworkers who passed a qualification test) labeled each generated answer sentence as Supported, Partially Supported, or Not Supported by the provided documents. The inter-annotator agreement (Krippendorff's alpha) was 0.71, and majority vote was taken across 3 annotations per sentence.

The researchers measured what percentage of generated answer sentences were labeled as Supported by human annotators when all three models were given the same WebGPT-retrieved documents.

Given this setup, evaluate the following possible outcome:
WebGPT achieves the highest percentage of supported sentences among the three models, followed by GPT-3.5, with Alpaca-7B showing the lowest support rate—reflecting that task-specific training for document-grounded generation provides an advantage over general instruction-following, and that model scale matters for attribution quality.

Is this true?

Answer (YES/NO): YES